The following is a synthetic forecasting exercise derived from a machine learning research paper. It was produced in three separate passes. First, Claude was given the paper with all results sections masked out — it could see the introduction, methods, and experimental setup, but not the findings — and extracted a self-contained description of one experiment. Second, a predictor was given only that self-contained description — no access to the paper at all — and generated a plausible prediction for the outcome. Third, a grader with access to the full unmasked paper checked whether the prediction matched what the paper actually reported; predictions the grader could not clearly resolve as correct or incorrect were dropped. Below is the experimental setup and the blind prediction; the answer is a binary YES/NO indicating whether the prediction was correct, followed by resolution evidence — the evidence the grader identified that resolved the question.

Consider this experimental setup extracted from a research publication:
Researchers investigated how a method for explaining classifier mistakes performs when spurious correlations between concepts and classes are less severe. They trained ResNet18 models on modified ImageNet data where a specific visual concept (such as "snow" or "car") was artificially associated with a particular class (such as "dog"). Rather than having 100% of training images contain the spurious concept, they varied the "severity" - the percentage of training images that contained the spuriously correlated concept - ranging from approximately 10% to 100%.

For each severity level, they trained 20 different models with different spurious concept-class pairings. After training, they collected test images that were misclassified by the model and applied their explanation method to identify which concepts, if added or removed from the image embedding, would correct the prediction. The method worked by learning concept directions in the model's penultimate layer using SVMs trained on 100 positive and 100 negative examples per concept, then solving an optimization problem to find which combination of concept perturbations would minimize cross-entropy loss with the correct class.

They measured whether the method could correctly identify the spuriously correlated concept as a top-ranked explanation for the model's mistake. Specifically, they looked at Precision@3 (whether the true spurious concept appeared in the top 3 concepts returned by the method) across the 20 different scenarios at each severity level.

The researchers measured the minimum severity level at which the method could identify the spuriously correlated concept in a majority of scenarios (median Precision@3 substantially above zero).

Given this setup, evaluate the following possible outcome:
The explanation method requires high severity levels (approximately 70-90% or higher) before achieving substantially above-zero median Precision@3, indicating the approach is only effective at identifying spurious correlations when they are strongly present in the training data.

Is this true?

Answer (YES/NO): NO